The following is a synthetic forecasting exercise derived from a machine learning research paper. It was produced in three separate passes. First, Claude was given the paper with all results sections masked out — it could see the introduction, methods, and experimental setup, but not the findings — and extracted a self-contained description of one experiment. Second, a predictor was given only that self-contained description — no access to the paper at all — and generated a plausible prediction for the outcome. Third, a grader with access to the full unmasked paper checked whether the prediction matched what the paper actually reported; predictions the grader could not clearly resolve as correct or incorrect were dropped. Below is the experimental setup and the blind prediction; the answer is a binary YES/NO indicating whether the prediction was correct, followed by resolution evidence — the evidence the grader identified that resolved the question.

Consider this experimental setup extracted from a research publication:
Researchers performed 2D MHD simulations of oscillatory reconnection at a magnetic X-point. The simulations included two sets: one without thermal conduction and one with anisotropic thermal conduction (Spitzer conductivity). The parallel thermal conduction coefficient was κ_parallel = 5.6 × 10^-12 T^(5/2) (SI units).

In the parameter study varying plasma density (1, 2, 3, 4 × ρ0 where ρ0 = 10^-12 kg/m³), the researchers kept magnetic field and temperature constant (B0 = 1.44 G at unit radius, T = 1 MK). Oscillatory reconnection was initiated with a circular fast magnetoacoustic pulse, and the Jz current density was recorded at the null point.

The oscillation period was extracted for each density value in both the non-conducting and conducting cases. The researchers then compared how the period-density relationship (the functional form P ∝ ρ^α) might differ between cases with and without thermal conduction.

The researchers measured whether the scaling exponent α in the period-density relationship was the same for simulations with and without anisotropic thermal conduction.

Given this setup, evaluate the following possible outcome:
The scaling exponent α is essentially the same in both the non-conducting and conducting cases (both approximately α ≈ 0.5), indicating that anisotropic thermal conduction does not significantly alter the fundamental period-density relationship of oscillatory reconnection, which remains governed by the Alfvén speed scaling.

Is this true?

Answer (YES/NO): YES